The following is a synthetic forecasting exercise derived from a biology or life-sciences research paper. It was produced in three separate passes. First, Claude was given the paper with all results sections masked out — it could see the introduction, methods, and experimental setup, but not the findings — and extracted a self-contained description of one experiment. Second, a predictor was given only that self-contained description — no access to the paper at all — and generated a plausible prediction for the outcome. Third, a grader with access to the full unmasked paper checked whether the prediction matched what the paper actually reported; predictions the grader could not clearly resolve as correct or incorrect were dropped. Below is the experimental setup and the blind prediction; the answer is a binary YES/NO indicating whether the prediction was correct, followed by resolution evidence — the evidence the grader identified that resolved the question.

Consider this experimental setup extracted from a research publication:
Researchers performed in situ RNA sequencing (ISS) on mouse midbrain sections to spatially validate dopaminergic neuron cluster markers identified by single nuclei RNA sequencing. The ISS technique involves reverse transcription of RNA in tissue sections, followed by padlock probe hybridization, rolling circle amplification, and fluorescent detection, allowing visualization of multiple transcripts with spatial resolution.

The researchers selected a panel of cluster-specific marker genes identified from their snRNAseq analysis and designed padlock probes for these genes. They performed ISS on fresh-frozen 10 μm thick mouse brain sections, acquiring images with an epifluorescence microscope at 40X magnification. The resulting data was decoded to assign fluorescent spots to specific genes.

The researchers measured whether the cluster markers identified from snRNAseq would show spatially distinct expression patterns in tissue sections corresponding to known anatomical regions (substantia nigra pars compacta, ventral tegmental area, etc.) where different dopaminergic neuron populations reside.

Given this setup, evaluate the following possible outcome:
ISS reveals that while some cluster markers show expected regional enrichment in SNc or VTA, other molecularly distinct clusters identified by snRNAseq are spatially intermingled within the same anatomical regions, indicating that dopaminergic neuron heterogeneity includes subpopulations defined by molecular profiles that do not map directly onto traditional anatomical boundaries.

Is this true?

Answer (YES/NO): YES